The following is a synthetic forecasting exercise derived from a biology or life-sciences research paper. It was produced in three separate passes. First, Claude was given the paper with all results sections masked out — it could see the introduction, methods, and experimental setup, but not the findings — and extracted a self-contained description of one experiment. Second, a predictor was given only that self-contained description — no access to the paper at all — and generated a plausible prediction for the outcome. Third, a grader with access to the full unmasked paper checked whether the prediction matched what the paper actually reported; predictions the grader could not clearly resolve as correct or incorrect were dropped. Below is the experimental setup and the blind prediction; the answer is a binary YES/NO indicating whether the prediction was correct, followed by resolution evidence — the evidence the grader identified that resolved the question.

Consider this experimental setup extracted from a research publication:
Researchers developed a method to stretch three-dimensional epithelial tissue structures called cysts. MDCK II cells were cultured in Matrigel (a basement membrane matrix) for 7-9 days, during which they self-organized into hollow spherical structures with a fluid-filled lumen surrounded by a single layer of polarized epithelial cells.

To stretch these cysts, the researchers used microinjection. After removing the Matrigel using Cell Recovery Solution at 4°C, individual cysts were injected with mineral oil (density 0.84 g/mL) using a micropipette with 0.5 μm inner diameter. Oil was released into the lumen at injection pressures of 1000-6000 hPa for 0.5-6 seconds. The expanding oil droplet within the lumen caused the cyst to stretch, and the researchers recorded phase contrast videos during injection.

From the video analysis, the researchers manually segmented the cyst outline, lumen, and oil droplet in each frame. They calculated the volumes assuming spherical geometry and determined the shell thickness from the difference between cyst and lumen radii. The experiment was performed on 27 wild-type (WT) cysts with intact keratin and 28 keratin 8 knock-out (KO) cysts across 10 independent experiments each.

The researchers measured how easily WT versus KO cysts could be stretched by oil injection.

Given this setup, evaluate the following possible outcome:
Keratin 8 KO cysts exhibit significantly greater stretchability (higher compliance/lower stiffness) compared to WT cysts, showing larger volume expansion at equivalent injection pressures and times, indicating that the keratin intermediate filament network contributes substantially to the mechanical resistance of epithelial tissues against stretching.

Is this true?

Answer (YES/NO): YES